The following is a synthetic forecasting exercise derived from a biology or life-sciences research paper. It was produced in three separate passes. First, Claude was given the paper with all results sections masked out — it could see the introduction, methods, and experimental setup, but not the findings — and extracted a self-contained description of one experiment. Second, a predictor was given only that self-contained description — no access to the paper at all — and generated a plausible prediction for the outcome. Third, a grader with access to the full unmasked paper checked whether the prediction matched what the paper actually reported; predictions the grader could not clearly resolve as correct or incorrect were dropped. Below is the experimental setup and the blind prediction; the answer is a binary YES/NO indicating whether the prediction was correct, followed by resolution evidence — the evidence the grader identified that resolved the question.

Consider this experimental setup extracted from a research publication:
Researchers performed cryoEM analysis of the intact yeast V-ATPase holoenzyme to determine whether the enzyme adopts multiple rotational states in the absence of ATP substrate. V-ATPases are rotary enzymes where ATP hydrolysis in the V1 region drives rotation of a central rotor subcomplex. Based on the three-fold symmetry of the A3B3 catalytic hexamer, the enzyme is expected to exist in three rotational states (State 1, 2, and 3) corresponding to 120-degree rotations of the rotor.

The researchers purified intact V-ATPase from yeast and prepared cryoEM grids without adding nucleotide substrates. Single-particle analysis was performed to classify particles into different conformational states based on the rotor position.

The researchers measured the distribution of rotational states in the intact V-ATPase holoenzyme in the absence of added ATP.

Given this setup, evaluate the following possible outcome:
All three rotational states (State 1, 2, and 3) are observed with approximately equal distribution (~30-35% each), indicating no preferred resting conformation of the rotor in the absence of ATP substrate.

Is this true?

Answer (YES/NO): NO